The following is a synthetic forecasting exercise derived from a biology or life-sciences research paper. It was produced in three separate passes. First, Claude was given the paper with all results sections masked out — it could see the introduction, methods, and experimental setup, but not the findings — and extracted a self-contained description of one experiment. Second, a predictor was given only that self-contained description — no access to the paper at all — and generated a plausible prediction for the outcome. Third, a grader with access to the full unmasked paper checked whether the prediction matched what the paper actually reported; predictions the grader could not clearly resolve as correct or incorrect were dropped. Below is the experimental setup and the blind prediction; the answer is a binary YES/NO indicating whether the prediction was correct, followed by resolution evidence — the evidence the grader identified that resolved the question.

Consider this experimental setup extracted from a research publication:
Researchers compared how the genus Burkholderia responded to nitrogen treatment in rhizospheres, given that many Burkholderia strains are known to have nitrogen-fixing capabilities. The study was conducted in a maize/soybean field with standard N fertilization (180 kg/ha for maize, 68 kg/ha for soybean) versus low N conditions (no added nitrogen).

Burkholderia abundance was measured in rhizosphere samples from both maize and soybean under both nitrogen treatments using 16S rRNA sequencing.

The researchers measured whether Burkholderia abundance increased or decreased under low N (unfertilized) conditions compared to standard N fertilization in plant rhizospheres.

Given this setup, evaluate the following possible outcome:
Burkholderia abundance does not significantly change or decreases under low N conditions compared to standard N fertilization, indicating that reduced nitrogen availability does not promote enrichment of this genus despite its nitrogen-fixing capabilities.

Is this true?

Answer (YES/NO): YES